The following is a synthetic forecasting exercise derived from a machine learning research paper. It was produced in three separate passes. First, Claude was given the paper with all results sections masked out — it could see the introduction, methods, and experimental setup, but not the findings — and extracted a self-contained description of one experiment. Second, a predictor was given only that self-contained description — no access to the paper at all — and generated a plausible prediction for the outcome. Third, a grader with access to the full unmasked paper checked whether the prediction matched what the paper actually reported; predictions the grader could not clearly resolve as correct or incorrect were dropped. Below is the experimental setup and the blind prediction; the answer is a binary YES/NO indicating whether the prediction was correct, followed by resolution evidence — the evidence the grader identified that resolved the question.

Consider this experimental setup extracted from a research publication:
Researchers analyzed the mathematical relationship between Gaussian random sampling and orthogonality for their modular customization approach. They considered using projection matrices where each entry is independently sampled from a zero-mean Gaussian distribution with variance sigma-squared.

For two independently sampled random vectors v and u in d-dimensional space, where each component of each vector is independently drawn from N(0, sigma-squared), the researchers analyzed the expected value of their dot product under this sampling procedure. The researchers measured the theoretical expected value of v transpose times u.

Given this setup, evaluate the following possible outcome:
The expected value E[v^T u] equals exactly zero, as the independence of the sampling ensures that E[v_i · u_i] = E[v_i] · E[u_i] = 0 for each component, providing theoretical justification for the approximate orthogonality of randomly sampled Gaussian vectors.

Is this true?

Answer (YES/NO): YES